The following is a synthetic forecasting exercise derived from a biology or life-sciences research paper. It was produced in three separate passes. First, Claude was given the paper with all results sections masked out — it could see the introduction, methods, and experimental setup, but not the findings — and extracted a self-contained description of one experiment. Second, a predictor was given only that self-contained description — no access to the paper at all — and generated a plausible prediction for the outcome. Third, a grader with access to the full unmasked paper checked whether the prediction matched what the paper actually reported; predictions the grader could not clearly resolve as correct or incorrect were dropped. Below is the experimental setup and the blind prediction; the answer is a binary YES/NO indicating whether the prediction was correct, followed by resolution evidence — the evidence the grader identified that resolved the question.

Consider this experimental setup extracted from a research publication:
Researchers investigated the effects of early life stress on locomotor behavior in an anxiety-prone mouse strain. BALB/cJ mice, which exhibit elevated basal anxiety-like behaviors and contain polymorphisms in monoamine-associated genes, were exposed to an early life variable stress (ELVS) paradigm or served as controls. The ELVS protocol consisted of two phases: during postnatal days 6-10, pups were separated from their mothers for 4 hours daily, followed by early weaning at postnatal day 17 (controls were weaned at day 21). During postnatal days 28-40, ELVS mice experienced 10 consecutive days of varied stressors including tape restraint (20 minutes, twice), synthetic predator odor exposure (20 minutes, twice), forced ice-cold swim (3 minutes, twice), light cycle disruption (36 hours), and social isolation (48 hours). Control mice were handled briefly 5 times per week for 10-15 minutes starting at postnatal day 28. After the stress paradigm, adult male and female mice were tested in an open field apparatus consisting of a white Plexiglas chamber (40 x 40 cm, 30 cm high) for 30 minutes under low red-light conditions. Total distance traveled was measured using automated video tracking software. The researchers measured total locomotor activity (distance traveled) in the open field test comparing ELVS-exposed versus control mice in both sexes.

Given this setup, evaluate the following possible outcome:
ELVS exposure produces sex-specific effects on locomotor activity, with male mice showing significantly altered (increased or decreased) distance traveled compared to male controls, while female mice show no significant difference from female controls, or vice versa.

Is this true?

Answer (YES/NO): NO